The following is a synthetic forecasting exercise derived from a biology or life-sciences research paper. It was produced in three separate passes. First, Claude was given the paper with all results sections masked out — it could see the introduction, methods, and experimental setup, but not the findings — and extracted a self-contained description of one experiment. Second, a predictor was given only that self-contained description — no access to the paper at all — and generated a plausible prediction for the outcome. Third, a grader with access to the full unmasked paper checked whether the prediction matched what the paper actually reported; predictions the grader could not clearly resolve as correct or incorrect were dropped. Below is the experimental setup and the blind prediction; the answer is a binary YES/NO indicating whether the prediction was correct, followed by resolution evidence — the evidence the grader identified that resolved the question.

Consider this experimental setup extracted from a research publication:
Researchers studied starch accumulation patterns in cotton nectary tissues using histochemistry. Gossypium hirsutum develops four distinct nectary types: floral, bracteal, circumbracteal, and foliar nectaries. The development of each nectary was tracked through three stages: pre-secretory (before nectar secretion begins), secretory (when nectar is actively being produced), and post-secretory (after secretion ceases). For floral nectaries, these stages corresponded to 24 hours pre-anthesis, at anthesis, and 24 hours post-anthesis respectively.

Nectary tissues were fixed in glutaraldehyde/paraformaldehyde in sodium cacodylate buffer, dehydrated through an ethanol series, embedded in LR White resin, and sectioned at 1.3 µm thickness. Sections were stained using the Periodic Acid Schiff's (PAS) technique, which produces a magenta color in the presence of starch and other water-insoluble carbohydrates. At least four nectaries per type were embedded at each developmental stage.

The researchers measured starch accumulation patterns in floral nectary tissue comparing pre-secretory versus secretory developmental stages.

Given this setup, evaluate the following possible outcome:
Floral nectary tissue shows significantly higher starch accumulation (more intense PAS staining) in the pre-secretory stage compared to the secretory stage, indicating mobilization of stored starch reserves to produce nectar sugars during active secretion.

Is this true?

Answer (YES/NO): NO